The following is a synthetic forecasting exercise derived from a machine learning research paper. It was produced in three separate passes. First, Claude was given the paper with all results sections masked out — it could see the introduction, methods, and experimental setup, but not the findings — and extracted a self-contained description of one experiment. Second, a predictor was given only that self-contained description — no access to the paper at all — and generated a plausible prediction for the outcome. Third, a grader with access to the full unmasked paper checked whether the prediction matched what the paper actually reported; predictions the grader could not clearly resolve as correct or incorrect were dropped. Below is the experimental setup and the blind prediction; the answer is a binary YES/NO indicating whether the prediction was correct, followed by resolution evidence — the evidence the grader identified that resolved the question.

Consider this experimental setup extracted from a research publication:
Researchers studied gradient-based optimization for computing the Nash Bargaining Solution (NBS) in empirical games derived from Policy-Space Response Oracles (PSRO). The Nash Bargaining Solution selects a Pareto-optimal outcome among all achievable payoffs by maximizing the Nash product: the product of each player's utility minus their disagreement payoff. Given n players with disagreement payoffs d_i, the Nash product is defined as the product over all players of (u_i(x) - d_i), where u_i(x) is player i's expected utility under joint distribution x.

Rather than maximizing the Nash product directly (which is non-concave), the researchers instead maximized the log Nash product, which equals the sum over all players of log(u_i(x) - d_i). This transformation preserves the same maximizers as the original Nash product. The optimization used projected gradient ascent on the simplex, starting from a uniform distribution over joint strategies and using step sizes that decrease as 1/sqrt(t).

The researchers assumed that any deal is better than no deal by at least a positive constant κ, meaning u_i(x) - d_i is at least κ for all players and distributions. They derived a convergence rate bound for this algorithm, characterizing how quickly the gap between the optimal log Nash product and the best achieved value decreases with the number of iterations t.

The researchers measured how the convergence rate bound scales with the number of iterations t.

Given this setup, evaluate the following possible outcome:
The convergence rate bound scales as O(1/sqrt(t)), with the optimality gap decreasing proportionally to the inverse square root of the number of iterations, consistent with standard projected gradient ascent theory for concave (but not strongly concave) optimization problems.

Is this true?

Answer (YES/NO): YES